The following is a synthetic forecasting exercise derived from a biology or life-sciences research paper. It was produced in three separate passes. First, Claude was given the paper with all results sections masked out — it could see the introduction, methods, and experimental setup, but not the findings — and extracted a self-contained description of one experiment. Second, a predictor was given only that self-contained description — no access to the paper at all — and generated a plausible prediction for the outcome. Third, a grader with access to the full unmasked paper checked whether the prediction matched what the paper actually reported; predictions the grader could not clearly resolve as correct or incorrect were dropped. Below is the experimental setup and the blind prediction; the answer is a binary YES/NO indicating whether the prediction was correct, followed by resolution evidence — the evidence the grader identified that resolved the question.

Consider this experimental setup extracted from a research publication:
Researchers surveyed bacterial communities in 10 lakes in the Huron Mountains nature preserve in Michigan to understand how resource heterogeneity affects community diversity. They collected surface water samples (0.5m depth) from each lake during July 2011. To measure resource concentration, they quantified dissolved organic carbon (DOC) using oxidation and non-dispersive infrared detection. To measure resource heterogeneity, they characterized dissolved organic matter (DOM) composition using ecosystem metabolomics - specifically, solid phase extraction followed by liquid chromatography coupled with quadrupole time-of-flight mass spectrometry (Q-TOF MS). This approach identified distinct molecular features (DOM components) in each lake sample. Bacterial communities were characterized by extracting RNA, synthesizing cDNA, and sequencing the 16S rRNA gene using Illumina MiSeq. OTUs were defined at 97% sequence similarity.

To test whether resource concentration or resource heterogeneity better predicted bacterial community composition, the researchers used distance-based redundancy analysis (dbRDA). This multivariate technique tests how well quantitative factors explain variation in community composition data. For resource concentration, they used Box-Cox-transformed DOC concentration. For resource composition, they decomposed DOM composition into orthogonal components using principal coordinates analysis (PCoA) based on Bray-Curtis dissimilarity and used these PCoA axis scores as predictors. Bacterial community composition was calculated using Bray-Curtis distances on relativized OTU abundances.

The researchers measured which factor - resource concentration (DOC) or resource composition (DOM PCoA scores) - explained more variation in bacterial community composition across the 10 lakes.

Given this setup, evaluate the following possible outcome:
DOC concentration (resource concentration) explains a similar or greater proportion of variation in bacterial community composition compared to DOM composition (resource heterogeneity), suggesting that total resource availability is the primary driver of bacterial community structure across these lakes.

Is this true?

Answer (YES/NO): NO